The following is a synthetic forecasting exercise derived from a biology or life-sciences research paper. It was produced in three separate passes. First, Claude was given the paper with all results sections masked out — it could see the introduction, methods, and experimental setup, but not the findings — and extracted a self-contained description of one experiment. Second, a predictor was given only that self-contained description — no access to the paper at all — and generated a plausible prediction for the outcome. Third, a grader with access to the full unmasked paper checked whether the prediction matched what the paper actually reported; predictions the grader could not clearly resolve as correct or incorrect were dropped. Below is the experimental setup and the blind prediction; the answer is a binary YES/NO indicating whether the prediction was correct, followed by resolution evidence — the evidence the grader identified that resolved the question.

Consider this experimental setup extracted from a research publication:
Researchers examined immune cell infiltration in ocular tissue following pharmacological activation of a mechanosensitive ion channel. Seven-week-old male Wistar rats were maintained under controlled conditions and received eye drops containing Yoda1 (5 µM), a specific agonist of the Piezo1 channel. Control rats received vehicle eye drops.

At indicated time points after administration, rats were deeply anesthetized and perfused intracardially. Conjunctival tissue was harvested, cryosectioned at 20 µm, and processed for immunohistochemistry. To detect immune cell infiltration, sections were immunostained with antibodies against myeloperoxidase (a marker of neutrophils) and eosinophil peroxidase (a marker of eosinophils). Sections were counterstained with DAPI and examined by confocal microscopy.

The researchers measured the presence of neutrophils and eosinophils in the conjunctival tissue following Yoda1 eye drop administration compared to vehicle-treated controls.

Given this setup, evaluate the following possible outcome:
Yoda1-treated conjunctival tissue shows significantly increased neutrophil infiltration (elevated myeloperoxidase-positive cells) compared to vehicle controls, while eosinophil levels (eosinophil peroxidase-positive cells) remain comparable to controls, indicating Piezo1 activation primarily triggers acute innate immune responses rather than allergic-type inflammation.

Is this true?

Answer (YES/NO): YES